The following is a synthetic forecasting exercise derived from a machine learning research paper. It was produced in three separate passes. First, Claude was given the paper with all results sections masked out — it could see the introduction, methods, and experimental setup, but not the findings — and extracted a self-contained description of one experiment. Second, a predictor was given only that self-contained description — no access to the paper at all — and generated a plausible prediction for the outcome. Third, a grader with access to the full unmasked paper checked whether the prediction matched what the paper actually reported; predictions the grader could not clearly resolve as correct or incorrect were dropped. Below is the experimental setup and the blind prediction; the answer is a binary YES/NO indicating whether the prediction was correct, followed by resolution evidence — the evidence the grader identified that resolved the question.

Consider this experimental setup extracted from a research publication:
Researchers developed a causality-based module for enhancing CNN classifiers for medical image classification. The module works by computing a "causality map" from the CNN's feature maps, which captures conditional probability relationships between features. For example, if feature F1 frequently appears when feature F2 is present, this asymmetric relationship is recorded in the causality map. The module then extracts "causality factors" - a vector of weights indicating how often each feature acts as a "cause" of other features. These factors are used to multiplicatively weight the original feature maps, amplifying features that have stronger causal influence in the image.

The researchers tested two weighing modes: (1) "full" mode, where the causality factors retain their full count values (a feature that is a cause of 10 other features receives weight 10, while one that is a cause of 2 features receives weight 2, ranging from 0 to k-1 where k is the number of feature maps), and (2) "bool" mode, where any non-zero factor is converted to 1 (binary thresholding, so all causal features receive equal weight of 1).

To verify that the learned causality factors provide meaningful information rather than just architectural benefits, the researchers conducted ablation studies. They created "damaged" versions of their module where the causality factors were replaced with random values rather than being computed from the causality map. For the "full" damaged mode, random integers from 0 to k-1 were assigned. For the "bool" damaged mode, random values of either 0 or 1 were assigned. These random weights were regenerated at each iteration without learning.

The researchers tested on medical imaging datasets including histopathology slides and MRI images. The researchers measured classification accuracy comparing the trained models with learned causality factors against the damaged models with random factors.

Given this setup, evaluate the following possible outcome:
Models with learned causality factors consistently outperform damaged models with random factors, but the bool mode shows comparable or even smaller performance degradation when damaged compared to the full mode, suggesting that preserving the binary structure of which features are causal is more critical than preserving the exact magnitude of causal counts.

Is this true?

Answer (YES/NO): NO